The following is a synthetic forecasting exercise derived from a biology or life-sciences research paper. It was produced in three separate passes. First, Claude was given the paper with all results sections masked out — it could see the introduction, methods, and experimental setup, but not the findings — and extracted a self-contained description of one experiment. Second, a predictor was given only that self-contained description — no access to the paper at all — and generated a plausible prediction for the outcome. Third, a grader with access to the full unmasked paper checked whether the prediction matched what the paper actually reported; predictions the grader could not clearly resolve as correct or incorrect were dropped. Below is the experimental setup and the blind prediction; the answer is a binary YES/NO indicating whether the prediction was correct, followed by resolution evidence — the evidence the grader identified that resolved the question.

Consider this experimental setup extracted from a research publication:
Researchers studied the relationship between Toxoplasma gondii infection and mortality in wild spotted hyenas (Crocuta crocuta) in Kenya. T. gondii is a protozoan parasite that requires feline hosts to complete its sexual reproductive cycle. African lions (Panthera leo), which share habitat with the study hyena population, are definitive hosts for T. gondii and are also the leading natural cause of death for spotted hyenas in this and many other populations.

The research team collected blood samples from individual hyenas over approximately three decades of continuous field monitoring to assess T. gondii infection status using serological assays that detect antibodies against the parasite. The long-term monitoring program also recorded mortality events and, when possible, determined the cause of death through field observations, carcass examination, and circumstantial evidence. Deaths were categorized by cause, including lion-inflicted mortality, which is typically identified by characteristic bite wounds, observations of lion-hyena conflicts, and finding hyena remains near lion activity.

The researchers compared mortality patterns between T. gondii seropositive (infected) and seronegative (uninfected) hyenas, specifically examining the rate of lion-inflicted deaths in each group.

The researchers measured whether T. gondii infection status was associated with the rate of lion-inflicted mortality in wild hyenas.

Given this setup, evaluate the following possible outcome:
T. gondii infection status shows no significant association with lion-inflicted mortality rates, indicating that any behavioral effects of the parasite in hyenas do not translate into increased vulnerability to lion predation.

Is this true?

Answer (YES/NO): NO